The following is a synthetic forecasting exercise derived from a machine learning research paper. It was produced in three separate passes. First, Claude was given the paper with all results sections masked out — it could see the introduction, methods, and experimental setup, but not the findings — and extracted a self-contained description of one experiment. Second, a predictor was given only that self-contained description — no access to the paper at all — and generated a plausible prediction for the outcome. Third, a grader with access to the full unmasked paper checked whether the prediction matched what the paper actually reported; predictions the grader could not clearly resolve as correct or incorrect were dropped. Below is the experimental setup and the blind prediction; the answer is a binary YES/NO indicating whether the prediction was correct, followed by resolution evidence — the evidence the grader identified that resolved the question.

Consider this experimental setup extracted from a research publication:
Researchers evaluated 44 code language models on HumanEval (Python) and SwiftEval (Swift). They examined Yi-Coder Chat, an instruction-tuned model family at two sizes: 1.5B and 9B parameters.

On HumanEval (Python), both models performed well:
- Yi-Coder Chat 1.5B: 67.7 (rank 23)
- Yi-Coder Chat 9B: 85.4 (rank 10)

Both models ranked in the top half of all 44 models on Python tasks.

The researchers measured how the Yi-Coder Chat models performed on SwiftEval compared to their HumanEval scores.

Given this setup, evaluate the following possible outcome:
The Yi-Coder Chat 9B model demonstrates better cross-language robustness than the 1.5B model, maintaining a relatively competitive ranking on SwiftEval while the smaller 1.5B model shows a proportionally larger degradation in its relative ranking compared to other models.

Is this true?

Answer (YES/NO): YES